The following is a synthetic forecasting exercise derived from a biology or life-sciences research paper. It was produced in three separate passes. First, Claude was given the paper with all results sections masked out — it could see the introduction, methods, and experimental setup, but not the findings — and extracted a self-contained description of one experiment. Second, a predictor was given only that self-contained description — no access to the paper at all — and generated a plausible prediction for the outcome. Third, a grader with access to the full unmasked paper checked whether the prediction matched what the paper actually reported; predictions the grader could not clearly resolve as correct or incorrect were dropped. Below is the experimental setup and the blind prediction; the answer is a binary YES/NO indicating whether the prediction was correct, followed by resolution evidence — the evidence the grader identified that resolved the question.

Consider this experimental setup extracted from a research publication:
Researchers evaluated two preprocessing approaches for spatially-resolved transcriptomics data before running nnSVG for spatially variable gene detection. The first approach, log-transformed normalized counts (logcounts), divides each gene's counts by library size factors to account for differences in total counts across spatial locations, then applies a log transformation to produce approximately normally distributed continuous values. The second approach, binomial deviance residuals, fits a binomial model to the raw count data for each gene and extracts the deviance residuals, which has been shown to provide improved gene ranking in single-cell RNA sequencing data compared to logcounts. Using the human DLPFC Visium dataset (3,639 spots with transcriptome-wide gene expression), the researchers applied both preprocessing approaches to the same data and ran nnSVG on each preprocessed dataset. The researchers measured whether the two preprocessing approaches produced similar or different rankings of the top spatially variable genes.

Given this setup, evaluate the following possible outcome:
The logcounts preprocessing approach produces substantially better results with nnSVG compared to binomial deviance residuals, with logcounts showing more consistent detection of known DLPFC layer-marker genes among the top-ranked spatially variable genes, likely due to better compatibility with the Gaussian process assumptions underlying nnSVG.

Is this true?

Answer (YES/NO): NO